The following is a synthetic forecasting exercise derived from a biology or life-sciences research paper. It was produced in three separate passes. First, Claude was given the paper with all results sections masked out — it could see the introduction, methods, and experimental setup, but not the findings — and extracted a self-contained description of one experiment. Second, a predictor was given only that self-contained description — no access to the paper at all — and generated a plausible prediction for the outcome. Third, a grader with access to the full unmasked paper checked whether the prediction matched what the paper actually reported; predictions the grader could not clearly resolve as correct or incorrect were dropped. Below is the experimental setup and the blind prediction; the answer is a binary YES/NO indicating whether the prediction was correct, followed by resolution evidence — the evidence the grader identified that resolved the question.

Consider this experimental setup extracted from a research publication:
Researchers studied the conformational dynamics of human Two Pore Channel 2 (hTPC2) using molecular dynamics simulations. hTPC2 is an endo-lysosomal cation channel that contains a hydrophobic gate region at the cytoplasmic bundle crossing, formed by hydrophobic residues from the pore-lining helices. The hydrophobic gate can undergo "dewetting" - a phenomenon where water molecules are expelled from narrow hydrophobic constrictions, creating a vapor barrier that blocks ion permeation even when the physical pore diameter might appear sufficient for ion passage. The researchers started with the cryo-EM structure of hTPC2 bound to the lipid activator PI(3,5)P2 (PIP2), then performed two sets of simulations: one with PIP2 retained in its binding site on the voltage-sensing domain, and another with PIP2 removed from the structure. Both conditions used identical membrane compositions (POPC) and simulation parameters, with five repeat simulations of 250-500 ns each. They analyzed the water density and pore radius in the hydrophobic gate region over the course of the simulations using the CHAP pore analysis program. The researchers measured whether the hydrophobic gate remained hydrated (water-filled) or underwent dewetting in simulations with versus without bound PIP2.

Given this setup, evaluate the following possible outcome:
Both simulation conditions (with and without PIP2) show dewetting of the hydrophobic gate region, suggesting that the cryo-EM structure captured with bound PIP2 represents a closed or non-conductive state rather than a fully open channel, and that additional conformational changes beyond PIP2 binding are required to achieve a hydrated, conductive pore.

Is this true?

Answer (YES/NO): NO